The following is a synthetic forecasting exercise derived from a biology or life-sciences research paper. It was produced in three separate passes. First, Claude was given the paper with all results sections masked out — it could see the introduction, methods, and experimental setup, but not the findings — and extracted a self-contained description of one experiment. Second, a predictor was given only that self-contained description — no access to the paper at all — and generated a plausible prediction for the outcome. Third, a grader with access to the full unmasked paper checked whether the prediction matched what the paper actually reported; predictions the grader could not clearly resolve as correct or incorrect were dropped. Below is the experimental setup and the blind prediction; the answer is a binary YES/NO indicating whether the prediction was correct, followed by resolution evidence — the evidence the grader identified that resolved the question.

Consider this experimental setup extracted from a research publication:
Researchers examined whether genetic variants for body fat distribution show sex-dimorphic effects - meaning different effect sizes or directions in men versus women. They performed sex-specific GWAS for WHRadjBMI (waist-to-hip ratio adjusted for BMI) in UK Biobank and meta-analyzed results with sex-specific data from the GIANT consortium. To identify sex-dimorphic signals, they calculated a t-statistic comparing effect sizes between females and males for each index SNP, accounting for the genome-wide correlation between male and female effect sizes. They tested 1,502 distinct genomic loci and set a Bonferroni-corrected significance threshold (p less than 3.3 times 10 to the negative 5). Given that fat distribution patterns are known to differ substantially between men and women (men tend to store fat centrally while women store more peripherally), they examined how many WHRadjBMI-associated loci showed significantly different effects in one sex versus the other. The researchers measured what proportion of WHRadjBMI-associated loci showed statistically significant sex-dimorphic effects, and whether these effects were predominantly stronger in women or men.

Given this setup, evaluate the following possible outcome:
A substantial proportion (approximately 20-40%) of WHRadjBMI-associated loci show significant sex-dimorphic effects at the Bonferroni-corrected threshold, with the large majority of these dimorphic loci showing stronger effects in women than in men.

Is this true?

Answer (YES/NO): YES